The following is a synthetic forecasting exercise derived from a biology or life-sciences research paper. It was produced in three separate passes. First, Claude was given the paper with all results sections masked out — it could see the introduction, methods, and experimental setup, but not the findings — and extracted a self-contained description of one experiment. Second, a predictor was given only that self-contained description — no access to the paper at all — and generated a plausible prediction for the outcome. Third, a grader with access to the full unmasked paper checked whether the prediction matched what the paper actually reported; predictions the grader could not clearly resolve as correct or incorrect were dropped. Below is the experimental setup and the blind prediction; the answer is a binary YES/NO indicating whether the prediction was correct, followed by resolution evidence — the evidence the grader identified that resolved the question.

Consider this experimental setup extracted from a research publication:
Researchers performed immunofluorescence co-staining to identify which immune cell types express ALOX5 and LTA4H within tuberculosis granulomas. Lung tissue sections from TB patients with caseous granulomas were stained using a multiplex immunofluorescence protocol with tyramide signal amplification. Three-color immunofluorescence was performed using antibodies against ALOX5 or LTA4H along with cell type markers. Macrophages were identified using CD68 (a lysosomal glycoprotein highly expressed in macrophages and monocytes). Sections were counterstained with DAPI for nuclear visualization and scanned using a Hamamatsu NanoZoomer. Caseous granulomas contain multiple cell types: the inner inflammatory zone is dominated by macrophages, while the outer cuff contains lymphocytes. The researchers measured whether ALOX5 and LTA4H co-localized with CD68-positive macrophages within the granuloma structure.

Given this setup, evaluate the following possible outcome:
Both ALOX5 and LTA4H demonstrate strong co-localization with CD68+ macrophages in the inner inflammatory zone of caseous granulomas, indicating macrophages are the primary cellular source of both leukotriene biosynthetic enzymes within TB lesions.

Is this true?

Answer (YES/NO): NO